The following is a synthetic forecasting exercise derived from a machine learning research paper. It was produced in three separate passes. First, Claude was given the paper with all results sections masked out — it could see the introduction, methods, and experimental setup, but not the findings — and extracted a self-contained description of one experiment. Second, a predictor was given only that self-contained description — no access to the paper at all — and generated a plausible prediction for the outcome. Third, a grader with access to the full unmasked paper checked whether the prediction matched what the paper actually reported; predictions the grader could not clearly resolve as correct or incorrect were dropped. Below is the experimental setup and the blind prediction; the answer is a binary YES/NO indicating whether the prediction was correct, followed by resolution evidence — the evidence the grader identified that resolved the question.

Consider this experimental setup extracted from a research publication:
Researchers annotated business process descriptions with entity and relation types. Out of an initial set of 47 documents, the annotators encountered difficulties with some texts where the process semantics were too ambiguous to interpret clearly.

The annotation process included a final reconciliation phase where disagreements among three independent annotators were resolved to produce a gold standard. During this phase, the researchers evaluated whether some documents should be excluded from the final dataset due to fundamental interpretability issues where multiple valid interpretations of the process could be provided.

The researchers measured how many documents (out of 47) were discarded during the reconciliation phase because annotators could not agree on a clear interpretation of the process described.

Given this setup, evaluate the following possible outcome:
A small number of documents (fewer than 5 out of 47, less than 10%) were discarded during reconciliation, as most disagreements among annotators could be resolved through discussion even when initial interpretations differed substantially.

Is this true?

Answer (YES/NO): YES